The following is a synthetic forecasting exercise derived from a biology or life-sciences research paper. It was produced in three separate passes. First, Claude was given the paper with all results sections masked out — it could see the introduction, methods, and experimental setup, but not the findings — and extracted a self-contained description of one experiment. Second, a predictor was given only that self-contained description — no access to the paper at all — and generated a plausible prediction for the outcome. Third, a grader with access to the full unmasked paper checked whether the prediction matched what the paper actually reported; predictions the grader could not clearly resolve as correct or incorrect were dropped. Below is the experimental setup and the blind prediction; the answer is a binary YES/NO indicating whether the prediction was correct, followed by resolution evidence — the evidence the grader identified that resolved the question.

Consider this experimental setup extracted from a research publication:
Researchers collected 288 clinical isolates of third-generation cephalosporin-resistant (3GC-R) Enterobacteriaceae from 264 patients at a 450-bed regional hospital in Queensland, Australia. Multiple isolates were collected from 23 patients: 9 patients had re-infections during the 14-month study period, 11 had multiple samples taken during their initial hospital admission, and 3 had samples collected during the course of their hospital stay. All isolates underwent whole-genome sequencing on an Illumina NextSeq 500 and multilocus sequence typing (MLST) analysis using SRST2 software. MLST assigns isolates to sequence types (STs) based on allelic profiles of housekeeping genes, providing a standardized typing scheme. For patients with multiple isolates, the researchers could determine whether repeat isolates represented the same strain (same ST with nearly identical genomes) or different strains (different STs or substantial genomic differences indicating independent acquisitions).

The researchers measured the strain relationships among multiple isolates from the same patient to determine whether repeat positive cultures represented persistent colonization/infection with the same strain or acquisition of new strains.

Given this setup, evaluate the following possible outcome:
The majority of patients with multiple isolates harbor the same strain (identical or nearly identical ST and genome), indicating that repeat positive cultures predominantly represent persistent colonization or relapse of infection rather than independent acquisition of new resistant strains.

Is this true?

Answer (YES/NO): YES